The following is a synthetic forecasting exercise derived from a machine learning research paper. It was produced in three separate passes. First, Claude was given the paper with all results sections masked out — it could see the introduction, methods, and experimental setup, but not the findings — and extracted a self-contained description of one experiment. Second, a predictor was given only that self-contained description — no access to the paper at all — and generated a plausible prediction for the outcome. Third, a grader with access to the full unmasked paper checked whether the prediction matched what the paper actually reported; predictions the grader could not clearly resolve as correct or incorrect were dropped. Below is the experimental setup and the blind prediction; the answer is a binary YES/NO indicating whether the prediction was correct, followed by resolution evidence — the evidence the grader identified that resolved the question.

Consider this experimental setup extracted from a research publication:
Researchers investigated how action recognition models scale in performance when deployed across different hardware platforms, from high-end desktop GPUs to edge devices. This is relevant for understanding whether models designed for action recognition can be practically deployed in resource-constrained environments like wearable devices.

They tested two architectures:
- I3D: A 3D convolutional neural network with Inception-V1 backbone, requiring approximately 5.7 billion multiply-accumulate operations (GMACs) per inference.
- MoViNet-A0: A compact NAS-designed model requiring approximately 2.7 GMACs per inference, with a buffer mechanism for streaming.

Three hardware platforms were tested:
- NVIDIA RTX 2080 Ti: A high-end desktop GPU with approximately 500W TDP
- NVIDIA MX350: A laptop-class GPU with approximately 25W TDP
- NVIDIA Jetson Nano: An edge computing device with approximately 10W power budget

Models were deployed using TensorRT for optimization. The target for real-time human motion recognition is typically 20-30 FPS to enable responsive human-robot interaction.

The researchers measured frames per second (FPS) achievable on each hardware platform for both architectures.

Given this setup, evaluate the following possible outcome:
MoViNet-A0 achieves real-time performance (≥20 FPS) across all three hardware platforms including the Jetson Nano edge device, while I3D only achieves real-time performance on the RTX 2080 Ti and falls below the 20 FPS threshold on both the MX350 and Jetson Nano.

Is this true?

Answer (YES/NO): YES